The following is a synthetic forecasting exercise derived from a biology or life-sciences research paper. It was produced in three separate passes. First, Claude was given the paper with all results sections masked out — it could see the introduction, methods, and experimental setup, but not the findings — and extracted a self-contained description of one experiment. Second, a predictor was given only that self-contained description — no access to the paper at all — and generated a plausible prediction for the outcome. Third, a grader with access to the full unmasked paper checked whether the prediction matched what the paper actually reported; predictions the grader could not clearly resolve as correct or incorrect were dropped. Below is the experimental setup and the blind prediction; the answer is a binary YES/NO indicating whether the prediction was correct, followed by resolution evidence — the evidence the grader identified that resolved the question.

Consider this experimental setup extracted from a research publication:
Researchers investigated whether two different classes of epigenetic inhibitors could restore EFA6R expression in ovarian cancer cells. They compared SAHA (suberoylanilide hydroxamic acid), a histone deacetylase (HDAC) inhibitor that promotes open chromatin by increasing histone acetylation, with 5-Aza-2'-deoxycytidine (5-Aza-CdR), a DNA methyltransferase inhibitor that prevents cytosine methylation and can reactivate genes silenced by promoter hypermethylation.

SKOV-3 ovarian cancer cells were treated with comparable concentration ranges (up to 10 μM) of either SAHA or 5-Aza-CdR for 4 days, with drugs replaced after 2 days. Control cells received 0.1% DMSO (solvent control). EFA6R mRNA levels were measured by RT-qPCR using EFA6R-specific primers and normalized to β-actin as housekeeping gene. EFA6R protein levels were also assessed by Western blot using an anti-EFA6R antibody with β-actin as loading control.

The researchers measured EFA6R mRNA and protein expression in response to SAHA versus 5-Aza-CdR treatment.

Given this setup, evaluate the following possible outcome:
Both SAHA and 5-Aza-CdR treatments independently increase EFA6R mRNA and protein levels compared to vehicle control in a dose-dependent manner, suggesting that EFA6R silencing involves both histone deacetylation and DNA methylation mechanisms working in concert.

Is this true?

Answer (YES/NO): NO